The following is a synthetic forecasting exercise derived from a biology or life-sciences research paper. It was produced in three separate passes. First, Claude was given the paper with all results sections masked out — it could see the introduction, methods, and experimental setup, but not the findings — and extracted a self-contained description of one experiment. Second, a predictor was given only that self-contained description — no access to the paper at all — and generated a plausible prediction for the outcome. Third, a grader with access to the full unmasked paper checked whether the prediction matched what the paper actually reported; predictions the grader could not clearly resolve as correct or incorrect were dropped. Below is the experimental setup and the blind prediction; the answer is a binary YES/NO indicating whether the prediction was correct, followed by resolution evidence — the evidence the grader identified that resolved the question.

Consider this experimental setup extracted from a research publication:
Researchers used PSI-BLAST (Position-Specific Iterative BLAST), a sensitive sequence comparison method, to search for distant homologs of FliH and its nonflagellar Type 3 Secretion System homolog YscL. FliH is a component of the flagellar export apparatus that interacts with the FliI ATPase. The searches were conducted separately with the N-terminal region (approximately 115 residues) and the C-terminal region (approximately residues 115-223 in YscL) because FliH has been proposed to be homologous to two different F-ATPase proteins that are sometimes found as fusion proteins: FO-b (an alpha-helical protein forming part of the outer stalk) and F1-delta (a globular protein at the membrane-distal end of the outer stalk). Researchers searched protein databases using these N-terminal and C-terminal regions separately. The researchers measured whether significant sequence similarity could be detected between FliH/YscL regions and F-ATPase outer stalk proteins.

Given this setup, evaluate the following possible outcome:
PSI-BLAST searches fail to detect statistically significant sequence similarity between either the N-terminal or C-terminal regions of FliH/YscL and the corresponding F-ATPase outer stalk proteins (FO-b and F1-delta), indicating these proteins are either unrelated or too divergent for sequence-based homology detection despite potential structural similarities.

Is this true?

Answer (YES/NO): NO